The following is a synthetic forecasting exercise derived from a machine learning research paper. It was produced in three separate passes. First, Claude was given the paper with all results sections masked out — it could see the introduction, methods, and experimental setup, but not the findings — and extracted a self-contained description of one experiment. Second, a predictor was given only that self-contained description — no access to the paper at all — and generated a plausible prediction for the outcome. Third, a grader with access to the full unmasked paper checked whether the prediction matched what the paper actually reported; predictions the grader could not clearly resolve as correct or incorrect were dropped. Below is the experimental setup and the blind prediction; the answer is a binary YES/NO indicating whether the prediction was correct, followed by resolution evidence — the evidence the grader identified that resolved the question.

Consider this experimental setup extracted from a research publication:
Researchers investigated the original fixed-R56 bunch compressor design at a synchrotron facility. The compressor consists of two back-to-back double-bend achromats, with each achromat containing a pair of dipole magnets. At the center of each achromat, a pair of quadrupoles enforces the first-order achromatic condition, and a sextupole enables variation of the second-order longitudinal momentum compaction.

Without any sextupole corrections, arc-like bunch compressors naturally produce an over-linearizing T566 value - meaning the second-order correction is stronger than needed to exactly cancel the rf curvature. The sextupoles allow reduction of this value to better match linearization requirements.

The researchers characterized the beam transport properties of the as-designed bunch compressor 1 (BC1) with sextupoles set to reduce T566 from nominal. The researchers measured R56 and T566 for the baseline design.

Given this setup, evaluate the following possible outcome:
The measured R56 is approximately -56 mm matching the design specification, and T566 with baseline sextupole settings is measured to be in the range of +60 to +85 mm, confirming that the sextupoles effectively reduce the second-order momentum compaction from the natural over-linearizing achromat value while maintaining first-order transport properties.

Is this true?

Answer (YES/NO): NO